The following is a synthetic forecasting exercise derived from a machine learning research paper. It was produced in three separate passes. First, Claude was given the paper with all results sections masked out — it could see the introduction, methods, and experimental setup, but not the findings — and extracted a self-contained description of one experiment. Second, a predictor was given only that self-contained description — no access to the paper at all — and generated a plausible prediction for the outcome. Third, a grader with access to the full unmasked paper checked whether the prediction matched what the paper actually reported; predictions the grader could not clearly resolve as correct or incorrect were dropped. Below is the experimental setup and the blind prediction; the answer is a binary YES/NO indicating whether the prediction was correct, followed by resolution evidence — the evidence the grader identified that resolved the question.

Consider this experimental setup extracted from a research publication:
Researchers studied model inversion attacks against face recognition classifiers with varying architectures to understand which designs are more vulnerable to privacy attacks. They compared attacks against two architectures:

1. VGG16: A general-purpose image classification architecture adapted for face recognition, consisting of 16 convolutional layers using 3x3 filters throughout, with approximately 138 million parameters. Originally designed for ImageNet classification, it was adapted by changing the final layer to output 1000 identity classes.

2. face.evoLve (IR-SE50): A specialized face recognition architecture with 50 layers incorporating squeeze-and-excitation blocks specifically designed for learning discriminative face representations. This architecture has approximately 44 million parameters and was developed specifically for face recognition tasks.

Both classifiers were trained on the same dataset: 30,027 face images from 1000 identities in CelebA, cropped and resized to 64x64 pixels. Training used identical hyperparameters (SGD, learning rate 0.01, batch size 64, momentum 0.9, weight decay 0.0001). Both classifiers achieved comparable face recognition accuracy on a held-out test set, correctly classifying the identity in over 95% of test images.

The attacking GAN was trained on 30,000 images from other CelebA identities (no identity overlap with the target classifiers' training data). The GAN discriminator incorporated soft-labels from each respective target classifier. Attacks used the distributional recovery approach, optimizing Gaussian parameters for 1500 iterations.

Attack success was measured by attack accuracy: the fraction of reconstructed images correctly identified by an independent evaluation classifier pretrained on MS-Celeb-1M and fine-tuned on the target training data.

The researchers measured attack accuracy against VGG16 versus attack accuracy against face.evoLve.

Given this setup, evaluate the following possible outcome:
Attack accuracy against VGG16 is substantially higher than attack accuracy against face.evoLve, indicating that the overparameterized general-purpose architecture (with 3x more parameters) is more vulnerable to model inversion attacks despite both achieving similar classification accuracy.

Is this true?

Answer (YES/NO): NO